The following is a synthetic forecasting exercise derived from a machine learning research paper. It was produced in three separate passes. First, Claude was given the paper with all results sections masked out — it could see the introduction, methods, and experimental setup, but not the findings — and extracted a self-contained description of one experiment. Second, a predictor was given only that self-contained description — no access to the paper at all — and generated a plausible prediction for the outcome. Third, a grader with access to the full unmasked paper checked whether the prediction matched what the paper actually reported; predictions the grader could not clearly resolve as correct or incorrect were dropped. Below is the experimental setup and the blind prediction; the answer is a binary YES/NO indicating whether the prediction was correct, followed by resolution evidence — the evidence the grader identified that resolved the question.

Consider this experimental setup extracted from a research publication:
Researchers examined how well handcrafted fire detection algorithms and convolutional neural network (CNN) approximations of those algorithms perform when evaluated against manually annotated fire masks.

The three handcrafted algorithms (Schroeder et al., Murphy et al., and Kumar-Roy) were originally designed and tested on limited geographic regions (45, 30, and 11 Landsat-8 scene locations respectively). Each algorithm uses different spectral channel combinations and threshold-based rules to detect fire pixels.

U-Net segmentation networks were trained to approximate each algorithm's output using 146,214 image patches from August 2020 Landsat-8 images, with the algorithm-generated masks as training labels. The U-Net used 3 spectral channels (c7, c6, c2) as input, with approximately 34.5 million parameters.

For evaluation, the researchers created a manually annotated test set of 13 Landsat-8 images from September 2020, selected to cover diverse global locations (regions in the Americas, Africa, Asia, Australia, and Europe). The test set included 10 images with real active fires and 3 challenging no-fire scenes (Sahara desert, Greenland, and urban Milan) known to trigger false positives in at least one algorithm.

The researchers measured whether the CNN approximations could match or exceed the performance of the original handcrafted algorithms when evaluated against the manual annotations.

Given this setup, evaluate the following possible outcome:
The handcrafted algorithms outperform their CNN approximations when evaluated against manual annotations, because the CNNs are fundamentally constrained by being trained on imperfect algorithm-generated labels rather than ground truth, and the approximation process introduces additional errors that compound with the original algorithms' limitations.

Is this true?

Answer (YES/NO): NO